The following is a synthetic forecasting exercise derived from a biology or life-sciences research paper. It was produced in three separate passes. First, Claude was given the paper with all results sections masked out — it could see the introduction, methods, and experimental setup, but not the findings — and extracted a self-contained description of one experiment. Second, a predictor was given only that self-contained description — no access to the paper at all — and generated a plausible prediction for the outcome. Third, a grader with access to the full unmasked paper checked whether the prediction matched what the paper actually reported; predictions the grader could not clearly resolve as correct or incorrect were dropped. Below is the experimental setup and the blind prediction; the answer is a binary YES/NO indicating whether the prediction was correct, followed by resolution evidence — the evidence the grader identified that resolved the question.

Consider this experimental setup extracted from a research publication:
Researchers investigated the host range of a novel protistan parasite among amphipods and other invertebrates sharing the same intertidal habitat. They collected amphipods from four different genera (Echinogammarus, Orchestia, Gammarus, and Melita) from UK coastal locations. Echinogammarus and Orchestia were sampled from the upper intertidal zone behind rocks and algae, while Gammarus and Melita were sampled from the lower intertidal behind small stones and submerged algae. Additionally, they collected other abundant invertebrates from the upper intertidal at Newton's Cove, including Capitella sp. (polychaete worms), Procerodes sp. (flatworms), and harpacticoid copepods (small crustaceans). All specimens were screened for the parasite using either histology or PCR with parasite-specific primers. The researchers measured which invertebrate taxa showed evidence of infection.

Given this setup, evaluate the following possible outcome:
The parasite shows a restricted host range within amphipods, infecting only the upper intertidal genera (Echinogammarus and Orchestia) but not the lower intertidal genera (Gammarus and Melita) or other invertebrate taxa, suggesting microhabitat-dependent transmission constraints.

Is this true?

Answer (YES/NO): NO